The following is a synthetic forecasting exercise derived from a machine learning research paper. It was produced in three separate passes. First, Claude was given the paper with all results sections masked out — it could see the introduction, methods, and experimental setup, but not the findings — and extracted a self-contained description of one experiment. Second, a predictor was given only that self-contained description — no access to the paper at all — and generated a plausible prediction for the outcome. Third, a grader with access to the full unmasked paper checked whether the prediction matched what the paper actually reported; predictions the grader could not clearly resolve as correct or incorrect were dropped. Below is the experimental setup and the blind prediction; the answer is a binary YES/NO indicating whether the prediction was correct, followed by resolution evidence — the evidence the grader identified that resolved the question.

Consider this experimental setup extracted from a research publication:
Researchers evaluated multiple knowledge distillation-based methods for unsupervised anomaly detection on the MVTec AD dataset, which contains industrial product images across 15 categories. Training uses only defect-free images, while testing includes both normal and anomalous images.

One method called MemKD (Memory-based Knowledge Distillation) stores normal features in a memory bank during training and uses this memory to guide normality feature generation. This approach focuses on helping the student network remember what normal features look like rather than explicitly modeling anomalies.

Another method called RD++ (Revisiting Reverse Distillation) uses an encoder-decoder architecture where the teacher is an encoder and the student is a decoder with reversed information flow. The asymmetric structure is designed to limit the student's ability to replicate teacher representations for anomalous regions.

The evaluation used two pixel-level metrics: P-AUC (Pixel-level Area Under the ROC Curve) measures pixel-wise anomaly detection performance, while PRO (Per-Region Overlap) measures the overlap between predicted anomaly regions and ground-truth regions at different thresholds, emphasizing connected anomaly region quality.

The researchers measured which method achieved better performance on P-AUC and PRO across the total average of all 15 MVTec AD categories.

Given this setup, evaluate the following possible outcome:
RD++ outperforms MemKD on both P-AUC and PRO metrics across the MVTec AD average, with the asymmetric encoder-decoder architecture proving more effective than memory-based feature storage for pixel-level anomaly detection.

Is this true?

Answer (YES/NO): YES